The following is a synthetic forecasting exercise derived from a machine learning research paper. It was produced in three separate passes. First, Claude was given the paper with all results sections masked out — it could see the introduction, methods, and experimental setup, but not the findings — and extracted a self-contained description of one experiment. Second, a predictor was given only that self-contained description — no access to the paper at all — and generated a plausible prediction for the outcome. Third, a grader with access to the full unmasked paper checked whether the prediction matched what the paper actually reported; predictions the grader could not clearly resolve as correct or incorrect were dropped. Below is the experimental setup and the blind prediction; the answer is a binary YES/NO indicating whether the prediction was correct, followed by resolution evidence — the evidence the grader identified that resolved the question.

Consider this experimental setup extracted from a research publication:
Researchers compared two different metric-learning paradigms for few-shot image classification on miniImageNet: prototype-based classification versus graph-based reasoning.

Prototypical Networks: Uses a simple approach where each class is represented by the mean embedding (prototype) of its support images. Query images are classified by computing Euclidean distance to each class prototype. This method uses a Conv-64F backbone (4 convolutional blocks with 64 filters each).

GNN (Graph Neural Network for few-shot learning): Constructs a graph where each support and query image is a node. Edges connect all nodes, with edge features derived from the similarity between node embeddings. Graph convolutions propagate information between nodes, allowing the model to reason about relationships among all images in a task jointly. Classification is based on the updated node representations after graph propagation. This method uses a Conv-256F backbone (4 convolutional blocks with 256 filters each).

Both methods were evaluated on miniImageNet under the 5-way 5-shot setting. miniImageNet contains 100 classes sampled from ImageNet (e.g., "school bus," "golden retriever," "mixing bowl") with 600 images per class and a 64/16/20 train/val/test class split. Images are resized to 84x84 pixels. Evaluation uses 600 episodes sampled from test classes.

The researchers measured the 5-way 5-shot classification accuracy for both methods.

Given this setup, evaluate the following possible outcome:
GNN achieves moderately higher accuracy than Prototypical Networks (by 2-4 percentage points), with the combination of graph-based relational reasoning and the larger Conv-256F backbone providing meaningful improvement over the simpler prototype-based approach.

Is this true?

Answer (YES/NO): NO